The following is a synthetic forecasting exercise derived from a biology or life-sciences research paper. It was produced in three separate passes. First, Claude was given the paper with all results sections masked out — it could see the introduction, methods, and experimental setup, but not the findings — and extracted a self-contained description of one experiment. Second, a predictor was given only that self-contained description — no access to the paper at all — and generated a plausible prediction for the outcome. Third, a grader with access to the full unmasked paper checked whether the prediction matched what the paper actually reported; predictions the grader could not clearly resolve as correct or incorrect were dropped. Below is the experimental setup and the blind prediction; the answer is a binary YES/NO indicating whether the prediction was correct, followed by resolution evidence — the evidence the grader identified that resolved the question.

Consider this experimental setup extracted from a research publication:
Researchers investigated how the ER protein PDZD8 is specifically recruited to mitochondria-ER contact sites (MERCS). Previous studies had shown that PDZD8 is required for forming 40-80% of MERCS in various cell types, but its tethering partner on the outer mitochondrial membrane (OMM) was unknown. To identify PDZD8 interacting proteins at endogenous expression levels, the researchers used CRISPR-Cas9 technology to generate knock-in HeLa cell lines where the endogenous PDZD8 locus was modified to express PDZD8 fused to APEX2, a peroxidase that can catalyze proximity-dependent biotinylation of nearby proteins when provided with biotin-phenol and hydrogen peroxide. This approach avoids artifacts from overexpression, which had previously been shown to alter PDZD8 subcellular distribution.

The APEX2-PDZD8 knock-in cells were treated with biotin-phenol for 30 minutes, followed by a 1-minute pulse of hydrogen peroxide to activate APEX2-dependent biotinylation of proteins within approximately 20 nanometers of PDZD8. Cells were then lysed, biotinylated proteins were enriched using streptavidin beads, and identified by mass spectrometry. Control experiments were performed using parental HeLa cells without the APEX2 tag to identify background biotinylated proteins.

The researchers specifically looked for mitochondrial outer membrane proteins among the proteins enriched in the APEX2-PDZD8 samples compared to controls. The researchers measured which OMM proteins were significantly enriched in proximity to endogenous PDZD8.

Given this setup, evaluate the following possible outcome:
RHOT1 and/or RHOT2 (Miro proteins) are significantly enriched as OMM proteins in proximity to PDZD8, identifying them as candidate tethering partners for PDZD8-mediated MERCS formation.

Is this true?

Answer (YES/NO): NO